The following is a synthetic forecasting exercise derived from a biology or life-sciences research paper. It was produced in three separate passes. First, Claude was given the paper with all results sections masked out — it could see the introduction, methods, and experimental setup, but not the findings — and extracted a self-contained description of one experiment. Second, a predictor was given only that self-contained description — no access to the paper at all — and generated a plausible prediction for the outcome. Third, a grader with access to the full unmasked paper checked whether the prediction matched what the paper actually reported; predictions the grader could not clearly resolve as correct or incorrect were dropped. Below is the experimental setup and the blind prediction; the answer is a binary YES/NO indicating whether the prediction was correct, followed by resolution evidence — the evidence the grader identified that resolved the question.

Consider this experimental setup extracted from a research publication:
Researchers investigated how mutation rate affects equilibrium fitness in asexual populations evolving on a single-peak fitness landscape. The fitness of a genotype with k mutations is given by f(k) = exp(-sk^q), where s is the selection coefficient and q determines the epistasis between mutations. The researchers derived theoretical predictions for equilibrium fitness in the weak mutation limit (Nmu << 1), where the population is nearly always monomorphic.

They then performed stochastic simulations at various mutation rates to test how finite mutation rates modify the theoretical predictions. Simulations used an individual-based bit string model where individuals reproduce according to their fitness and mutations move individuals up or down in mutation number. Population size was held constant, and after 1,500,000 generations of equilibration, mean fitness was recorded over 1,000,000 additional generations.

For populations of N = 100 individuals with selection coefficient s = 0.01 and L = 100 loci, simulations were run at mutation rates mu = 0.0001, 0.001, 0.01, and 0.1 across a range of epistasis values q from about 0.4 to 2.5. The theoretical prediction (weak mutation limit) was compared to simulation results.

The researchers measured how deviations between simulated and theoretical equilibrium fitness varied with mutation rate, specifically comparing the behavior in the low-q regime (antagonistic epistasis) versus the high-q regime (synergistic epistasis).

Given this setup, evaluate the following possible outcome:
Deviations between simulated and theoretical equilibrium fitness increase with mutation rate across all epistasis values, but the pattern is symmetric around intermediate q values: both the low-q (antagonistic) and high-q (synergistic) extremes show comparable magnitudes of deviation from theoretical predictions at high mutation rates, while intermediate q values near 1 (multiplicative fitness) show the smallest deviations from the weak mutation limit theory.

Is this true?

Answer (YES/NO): NO